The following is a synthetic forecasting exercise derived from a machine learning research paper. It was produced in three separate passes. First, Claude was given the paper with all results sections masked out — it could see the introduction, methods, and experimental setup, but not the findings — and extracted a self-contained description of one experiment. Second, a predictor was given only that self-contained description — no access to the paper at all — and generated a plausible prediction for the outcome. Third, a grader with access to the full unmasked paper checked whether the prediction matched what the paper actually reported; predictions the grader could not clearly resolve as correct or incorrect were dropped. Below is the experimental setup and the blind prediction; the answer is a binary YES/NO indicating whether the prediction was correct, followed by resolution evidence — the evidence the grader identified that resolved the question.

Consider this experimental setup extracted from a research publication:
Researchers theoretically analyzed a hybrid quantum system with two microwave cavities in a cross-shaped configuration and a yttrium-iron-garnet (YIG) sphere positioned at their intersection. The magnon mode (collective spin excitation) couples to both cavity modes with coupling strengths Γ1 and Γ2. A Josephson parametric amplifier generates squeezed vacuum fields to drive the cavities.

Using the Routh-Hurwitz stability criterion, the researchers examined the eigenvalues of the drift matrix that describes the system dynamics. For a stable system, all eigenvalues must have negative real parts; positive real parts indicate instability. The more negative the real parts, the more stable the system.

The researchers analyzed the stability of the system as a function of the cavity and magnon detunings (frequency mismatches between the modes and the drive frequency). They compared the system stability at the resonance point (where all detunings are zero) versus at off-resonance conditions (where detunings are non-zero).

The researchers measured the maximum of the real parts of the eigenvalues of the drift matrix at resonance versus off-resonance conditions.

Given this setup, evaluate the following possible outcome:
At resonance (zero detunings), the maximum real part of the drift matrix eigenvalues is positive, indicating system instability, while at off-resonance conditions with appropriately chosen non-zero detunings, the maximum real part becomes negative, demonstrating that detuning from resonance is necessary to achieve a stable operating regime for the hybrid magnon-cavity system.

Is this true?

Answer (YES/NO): NO